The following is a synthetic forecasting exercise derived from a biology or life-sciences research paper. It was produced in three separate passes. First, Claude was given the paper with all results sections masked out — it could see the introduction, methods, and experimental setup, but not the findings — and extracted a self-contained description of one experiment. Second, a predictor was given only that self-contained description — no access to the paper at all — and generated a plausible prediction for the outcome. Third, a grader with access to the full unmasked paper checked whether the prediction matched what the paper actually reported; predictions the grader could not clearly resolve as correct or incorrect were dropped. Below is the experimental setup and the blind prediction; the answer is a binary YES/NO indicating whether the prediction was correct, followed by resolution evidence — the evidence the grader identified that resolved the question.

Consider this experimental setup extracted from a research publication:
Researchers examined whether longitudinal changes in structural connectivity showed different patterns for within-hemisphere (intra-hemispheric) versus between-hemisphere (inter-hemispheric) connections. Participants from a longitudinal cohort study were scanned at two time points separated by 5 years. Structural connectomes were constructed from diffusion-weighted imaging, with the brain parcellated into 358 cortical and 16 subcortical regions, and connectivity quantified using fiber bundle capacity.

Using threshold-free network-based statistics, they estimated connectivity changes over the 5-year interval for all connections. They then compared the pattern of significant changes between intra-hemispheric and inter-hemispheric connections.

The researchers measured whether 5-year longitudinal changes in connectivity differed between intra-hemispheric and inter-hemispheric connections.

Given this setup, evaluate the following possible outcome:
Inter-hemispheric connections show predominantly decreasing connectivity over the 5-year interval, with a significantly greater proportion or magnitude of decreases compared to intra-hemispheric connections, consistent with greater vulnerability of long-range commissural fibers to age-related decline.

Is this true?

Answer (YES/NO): NO